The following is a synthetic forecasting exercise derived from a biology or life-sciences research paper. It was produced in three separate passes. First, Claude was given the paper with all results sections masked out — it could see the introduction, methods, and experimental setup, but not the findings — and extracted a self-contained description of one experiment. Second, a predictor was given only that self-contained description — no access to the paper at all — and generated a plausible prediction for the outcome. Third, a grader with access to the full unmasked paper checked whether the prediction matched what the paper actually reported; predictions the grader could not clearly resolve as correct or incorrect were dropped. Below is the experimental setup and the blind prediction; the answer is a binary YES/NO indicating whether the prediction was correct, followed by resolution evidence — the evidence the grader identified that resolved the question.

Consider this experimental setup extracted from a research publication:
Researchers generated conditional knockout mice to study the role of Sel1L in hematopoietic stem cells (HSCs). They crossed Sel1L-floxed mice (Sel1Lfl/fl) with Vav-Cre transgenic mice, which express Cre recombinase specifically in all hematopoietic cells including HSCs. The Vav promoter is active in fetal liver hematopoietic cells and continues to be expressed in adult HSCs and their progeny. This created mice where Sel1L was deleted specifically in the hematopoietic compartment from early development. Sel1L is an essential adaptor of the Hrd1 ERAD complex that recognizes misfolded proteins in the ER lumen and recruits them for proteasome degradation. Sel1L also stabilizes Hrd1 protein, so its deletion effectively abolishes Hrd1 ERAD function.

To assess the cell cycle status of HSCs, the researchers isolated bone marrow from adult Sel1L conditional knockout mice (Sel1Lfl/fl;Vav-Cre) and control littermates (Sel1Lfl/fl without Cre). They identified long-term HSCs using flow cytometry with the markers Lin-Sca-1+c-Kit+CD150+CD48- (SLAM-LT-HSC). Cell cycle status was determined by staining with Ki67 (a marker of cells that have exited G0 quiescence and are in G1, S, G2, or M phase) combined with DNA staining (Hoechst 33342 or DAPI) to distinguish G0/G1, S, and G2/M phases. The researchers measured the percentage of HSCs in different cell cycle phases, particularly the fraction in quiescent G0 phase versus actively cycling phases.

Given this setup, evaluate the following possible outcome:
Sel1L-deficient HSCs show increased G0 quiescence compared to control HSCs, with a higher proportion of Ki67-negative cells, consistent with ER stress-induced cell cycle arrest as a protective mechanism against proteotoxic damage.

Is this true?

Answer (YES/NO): NO